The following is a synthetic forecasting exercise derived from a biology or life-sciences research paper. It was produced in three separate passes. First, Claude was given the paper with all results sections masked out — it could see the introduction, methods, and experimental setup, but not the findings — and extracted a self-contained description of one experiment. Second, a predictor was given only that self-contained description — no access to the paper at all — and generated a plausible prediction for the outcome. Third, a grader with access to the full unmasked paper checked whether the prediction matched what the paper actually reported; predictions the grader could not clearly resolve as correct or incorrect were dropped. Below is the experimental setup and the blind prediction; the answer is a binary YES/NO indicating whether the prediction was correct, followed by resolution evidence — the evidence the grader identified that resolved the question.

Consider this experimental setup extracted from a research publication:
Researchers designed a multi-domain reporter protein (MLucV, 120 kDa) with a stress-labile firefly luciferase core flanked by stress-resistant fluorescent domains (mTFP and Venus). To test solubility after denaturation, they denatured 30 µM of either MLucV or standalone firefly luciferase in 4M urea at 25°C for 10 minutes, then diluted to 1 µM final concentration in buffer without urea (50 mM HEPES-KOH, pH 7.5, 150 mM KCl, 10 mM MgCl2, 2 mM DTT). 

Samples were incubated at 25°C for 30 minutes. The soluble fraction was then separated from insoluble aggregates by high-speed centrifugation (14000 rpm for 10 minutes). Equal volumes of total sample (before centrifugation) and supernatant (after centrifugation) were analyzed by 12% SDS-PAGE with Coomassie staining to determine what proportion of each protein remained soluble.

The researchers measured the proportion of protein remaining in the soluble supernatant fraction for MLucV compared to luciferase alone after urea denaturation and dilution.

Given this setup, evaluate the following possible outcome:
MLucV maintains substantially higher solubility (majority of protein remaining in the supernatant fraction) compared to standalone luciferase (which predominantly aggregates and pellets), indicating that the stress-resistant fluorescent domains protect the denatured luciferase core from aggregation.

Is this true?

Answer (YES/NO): YES